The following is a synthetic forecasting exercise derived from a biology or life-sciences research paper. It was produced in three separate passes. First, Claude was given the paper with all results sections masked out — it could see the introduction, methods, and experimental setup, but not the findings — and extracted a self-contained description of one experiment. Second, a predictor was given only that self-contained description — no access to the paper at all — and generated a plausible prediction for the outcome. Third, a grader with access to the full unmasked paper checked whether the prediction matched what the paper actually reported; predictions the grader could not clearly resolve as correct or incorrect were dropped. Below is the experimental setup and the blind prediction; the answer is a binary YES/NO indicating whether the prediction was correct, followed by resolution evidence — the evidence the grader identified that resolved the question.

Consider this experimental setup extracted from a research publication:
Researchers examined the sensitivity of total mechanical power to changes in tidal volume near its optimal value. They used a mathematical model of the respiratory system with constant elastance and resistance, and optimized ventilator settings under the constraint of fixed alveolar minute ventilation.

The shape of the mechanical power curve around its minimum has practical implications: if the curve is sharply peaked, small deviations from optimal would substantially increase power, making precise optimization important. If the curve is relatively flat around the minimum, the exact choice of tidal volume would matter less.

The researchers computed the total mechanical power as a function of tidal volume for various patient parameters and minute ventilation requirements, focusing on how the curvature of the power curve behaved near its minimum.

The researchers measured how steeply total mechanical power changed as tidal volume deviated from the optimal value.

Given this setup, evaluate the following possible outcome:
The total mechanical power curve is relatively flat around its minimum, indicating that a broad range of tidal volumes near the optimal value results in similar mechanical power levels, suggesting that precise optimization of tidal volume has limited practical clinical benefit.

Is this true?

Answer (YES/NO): YES